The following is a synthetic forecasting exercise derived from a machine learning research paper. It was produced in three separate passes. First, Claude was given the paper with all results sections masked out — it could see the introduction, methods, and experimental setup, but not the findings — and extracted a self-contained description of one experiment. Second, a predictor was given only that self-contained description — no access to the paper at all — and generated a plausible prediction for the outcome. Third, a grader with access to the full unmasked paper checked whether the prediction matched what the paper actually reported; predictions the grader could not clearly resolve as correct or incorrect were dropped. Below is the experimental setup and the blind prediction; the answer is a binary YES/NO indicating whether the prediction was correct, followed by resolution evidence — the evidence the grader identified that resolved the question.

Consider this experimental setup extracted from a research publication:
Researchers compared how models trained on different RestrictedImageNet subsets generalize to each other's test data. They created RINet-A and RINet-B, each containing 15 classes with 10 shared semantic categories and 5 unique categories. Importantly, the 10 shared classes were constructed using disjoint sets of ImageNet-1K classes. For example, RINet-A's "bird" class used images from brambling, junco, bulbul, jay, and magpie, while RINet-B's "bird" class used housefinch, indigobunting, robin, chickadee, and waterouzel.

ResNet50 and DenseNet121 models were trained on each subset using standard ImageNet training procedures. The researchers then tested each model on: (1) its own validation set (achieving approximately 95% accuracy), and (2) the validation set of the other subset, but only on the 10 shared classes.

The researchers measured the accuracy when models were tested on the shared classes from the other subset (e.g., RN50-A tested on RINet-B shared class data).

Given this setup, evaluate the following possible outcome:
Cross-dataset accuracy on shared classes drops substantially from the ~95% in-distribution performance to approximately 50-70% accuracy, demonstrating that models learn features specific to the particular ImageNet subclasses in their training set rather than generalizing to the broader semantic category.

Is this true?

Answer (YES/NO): NO